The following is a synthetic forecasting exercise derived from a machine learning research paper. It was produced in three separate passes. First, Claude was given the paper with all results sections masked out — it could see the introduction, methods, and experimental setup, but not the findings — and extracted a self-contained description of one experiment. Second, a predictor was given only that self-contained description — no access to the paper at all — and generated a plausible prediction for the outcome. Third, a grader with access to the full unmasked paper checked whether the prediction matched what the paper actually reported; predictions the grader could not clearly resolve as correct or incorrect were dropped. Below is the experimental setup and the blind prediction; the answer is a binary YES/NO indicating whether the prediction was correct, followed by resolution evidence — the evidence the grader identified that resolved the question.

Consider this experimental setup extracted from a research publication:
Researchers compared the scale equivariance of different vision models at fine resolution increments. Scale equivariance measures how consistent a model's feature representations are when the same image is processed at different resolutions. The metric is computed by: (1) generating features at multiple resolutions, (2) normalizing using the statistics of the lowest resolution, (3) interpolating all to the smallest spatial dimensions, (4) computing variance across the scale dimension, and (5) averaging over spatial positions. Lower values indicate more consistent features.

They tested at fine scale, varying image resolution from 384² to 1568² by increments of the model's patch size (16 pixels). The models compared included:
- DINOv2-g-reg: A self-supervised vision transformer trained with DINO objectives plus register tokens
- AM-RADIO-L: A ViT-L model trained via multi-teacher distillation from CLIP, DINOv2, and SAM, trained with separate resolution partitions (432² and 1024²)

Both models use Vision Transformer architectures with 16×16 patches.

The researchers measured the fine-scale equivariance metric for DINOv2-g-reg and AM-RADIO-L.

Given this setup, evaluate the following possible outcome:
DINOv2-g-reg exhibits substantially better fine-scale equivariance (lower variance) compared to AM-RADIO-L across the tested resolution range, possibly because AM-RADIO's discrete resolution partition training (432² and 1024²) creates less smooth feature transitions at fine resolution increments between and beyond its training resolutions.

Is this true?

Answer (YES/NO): YES